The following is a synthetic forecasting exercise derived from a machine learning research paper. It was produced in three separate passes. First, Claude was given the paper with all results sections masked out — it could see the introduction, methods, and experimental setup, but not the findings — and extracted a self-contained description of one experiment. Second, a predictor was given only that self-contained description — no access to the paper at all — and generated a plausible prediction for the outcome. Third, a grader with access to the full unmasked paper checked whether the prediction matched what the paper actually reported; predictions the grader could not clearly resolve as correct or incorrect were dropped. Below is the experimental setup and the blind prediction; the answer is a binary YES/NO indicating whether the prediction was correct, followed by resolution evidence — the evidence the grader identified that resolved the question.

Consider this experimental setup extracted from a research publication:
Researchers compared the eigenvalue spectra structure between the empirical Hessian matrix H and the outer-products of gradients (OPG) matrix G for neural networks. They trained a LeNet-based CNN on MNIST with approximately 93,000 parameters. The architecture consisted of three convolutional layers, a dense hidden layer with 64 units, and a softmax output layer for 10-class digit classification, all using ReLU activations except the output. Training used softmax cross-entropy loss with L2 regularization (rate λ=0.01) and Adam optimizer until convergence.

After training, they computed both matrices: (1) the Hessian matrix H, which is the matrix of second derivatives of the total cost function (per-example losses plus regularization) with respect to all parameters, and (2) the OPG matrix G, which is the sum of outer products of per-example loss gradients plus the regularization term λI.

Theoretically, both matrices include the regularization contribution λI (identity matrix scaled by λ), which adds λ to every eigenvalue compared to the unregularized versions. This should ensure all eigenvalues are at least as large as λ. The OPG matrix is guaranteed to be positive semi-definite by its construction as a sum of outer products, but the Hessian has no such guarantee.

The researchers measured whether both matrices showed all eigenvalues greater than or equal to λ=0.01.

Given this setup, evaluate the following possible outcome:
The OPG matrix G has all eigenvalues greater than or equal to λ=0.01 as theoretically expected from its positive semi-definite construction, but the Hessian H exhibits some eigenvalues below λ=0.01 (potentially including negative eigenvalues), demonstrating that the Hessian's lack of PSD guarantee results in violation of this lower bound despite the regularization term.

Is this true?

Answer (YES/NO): YES